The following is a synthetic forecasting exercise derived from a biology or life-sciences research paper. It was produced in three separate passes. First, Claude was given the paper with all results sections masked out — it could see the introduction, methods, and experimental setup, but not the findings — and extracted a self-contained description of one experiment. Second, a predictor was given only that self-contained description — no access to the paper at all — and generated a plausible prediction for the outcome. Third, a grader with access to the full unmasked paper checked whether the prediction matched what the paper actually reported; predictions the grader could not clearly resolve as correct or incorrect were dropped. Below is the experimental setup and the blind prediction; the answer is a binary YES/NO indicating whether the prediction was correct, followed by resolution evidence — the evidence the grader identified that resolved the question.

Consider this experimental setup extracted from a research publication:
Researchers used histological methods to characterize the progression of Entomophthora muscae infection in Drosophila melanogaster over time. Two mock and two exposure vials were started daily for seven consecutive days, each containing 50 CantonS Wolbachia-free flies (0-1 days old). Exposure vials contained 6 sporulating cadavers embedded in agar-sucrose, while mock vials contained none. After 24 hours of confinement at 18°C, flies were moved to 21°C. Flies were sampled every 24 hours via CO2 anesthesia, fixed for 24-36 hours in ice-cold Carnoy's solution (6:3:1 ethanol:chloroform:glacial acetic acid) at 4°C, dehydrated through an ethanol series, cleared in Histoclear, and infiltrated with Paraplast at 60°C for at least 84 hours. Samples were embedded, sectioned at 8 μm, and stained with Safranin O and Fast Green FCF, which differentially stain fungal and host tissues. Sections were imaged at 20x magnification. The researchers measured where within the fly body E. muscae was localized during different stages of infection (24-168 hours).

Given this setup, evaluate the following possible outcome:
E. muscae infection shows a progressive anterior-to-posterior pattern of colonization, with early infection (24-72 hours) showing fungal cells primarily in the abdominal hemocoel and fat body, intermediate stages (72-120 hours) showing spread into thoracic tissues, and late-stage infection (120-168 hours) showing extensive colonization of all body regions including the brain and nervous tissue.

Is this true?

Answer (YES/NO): NO